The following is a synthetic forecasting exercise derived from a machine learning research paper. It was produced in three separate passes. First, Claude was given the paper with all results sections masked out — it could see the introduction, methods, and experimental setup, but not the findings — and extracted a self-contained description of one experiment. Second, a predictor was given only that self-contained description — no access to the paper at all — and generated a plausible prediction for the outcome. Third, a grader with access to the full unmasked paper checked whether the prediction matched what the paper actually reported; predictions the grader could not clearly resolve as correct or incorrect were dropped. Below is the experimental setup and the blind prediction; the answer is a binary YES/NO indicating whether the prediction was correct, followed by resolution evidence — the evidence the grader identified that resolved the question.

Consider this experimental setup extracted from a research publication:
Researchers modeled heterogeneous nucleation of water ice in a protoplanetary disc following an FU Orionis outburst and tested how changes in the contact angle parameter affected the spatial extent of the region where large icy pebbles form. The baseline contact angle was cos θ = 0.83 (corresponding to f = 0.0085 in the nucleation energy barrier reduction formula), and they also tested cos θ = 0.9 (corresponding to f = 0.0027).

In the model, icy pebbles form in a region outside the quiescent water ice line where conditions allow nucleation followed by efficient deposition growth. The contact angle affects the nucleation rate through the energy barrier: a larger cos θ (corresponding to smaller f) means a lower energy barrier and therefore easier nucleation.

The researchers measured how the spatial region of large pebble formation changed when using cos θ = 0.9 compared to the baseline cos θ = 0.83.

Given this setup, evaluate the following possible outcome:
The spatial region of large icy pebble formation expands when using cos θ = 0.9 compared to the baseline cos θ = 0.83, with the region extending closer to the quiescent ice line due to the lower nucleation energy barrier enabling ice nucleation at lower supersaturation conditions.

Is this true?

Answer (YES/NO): NO